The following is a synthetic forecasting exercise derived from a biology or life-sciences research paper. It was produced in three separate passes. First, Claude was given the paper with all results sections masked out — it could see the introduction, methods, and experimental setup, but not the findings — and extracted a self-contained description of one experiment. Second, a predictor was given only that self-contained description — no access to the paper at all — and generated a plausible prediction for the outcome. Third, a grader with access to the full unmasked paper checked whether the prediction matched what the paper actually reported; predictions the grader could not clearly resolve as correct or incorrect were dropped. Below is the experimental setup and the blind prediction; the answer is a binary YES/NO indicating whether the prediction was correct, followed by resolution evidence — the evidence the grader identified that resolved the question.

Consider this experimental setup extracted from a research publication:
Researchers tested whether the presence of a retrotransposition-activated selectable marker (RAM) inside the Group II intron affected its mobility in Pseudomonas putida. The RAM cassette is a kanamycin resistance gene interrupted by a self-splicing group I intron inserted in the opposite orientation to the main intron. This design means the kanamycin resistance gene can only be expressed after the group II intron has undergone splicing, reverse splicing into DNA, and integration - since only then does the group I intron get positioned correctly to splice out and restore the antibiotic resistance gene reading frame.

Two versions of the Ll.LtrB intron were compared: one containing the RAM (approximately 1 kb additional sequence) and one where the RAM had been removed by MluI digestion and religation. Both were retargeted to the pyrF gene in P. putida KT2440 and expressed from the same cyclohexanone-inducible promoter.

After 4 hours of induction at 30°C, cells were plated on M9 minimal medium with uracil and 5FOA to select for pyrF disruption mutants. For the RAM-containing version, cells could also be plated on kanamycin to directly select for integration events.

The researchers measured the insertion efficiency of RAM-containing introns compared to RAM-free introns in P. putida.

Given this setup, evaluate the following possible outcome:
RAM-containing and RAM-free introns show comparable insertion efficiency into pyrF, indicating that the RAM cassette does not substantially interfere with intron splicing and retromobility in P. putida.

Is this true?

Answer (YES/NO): NO